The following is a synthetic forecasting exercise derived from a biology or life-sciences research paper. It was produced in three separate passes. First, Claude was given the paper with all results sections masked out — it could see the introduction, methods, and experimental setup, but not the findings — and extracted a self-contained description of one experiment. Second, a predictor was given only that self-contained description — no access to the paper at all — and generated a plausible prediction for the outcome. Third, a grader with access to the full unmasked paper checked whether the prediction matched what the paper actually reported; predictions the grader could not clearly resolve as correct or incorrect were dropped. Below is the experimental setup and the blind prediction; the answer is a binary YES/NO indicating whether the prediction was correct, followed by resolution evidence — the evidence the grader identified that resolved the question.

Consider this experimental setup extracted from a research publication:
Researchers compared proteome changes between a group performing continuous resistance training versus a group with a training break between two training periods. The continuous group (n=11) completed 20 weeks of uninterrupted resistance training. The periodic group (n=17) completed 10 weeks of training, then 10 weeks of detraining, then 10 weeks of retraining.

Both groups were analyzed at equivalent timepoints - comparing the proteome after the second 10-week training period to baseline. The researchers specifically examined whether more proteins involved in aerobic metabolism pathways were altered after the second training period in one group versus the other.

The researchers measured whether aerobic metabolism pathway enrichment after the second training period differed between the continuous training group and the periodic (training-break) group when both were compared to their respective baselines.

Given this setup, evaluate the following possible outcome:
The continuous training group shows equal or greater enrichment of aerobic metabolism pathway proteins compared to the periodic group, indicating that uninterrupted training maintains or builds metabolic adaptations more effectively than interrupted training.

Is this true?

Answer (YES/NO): NO